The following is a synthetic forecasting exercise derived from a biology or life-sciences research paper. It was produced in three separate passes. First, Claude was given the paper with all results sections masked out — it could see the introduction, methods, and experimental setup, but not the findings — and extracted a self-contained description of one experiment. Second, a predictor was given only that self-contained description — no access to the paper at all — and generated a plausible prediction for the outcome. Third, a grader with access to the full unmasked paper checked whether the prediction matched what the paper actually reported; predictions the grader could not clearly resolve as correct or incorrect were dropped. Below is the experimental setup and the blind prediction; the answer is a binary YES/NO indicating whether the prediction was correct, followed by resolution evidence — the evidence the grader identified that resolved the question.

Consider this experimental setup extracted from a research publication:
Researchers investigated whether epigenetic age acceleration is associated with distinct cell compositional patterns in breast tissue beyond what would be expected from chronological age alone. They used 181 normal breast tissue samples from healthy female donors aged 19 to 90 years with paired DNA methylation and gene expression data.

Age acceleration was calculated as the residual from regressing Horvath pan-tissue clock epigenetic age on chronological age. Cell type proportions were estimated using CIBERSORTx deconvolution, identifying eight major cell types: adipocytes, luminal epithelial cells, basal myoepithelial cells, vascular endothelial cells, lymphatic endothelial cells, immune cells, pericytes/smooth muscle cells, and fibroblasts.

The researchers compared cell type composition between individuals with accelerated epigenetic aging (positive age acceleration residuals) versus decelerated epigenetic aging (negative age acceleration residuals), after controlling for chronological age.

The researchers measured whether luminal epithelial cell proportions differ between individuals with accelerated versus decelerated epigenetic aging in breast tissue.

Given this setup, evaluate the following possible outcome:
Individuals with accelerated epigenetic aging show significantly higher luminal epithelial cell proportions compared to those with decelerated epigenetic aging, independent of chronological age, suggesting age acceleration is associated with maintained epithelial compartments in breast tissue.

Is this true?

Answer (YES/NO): YES